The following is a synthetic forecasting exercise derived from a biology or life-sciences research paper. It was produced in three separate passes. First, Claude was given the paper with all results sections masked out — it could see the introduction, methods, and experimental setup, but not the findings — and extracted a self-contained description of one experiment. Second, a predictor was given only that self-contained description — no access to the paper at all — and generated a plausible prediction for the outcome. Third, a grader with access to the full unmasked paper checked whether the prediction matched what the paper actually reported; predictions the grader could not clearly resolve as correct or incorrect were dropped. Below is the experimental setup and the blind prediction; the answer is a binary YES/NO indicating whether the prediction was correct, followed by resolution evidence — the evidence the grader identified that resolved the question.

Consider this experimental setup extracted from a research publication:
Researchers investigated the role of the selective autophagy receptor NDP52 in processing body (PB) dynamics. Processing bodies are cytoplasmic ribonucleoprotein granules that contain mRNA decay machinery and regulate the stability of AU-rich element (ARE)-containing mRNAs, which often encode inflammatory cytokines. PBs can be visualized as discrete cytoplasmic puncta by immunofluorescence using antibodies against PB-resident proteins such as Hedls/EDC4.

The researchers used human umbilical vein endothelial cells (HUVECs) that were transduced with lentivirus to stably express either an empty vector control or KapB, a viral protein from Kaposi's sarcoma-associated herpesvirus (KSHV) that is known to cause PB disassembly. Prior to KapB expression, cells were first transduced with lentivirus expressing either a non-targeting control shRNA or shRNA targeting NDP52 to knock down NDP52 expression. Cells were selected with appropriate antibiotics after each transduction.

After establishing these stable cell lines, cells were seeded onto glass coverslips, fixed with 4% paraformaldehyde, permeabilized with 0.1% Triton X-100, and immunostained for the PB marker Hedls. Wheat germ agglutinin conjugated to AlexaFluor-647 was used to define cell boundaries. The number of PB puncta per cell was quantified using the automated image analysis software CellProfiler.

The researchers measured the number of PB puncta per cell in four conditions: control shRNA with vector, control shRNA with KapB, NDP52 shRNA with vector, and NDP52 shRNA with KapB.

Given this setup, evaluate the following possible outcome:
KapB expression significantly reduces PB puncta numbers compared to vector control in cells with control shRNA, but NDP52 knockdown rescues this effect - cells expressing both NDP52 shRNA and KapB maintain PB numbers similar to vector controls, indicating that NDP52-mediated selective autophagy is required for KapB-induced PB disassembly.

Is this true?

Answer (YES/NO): YES